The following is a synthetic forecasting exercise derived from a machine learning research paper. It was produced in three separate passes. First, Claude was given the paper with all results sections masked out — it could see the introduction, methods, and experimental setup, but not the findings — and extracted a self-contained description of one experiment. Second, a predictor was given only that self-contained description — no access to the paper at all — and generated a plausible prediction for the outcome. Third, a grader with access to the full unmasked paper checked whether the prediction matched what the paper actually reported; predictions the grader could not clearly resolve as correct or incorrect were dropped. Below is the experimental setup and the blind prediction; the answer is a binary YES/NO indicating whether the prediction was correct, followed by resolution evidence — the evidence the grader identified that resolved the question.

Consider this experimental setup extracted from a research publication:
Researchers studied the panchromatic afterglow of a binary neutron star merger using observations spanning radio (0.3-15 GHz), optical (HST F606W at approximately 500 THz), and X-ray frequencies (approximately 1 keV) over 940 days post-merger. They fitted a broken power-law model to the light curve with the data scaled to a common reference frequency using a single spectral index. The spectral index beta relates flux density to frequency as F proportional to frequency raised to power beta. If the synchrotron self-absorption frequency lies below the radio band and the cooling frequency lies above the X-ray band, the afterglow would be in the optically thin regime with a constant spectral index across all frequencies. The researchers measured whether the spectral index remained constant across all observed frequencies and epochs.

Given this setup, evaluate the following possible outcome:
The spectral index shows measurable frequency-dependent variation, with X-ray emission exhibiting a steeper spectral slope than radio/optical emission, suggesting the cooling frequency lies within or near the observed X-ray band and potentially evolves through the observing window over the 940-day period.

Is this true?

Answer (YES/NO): NO